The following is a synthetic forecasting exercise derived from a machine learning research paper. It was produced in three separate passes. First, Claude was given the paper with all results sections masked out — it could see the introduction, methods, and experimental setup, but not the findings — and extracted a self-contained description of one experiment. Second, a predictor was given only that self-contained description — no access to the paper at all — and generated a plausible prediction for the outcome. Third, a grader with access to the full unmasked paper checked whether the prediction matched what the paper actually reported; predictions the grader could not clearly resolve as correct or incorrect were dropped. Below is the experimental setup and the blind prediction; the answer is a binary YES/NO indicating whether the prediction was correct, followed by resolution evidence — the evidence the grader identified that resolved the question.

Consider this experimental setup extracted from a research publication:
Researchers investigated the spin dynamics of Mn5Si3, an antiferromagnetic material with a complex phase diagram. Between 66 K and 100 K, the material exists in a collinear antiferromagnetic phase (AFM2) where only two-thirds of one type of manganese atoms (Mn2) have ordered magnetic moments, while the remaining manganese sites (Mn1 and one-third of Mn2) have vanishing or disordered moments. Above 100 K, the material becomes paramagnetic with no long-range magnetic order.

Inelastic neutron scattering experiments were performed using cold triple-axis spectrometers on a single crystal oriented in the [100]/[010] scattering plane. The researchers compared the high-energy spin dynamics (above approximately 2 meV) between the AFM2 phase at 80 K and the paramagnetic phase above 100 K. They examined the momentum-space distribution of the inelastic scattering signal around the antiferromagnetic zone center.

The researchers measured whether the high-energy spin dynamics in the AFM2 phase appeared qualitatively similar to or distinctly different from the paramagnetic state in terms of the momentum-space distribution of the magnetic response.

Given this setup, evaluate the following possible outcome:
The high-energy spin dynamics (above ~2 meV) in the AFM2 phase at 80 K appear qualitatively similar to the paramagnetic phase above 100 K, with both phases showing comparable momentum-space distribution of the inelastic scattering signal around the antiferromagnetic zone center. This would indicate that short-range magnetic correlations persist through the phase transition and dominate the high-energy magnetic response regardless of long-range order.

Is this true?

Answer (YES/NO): NO